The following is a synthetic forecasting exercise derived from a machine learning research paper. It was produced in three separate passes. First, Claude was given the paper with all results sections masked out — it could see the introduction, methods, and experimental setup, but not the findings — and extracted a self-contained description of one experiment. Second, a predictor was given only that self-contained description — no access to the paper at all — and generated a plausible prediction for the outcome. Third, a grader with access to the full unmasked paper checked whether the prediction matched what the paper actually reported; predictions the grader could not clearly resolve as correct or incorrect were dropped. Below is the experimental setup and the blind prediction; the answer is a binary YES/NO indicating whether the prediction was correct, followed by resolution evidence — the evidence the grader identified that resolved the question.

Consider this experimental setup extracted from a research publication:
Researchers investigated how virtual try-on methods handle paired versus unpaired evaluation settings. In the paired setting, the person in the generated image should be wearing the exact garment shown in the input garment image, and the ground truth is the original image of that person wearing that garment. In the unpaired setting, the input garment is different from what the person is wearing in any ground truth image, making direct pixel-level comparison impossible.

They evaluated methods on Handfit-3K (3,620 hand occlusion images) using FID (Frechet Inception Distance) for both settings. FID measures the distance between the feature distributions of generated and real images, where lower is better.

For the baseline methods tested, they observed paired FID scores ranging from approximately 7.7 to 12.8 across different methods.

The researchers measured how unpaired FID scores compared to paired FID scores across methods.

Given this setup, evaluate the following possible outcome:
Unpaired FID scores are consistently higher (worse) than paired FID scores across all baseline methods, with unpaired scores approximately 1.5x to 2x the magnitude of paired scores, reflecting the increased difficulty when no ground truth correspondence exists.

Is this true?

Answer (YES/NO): NO